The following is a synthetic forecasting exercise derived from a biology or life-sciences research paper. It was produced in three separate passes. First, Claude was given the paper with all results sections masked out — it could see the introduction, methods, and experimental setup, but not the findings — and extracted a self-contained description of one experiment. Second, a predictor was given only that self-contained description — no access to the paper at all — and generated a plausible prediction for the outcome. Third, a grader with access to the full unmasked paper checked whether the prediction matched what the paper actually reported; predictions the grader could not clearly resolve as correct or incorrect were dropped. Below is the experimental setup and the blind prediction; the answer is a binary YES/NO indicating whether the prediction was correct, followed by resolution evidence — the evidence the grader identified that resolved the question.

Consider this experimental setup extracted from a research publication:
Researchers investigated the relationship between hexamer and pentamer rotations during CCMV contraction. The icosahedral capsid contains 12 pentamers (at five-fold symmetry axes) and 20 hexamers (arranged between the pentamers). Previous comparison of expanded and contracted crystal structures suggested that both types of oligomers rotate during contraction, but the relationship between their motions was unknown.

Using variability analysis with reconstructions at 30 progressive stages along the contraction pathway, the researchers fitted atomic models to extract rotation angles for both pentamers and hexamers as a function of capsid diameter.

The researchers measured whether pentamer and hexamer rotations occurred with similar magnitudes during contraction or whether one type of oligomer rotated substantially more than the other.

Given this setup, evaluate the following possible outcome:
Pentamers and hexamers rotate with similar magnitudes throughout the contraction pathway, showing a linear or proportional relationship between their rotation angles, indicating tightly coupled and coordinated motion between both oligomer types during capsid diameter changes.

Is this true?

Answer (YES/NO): NO